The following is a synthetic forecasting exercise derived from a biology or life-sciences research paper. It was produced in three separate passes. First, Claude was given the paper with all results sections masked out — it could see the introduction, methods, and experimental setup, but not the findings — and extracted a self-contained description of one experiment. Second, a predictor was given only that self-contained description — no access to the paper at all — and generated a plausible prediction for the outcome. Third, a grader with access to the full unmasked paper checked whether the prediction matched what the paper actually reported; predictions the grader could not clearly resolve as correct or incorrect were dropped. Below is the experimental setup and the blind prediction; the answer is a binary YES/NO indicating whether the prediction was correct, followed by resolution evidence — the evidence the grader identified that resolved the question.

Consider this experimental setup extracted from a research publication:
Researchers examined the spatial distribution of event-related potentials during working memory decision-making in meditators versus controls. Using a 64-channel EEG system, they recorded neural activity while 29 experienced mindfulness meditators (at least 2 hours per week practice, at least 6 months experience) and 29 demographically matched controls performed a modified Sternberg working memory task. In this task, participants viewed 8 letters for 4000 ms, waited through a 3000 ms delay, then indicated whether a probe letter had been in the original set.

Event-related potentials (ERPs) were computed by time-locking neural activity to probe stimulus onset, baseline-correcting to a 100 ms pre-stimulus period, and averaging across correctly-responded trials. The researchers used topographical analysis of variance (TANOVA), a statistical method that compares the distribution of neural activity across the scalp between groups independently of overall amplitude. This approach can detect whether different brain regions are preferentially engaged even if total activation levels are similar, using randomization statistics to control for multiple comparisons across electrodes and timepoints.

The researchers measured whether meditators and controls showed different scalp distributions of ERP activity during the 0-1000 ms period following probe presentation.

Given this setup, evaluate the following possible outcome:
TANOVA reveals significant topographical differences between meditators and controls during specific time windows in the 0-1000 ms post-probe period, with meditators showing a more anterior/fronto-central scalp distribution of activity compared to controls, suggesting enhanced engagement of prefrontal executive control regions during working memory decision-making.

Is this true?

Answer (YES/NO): YES